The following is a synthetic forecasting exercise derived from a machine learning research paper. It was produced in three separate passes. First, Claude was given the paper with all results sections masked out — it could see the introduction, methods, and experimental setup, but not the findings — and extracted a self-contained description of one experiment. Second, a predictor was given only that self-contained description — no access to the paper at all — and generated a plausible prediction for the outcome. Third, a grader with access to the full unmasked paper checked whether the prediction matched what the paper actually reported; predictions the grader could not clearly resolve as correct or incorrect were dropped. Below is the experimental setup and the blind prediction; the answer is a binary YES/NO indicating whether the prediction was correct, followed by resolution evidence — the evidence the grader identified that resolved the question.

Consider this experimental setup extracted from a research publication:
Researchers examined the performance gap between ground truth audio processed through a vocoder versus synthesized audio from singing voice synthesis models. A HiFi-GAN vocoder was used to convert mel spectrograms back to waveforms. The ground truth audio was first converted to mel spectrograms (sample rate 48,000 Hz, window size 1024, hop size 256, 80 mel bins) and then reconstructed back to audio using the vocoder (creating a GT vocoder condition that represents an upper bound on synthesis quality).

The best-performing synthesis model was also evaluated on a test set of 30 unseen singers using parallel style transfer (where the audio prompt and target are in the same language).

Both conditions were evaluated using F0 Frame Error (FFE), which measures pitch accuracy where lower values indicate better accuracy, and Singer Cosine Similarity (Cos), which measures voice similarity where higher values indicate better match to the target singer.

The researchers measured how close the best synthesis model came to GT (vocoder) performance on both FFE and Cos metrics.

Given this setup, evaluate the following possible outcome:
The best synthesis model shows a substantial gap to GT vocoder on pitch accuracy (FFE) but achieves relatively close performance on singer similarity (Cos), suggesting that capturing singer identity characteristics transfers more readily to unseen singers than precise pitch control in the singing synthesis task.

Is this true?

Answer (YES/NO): YES